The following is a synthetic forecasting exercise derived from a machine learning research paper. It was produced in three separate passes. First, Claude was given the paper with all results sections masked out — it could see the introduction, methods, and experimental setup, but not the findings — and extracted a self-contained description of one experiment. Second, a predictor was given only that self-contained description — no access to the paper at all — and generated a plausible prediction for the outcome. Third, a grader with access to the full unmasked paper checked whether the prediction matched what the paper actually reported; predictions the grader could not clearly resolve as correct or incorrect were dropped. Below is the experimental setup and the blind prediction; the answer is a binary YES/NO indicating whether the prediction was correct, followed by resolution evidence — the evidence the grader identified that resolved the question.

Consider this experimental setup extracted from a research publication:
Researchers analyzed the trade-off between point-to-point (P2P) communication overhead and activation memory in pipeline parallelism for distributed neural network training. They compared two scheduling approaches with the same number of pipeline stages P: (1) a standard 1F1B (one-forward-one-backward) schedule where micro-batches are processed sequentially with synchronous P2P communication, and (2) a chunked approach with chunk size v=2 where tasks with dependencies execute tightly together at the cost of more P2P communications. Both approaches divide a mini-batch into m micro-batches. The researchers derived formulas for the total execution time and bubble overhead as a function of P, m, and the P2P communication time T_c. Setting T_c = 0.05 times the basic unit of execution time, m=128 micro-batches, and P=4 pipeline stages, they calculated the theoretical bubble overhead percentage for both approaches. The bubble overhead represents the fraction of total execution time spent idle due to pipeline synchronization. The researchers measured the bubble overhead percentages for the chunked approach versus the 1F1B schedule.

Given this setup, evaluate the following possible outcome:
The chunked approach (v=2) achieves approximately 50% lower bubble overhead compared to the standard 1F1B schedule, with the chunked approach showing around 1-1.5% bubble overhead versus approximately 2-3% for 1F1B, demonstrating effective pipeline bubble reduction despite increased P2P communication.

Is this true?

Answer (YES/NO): NO